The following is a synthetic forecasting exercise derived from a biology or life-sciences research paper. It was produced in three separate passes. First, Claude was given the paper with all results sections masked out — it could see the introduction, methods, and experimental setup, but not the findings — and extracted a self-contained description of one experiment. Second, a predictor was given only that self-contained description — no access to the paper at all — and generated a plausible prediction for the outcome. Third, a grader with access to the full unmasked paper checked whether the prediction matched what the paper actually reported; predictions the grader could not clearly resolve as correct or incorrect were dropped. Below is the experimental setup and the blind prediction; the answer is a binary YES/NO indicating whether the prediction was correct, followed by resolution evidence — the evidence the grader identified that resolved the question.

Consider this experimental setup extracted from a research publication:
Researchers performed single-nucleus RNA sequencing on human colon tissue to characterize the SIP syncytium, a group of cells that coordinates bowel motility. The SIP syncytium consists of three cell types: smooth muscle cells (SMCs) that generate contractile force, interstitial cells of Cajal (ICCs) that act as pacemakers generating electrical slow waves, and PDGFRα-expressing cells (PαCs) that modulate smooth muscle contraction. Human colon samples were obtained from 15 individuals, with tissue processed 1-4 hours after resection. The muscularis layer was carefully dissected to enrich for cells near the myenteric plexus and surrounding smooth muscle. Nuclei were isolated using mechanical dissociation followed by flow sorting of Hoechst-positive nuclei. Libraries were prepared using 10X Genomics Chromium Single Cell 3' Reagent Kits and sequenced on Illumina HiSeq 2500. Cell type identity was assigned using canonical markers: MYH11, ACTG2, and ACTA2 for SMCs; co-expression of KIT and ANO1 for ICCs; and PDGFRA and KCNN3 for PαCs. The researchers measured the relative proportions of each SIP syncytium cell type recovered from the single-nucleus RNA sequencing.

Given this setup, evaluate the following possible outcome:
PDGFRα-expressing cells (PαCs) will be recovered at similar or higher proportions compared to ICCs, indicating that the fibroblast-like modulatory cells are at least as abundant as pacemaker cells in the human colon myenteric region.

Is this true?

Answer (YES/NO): YES